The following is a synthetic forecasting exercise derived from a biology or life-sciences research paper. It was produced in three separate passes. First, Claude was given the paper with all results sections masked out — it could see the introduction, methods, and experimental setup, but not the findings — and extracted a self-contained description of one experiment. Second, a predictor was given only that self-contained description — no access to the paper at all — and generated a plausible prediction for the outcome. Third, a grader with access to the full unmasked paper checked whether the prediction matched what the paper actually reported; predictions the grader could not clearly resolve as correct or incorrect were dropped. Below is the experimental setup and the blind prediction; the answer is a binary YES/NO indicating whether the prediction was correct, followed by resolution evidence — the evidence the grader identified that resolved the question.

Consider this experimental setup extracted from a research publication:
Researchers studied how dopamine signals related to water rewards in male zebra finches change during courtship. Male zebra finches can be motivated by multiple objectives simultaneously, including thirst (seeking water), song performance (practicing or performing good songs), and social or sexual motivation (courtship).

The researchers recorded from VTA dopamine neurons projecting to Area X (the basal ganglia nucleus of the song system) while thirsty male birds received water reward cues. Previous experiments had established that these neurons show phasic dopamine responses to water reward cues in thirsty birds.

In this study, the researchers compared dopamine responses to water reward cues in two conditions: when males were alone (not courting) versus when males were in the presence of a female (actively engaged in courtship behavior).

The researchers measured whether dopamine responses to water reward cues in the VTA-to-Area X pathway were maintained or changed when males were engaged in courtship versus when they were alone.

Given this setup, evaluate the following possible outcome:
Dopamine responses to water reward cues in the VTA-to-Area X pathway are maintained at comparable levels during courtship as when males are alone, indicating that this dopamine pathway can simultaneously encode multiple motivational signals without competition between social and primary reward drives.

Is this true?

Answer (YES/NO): NO